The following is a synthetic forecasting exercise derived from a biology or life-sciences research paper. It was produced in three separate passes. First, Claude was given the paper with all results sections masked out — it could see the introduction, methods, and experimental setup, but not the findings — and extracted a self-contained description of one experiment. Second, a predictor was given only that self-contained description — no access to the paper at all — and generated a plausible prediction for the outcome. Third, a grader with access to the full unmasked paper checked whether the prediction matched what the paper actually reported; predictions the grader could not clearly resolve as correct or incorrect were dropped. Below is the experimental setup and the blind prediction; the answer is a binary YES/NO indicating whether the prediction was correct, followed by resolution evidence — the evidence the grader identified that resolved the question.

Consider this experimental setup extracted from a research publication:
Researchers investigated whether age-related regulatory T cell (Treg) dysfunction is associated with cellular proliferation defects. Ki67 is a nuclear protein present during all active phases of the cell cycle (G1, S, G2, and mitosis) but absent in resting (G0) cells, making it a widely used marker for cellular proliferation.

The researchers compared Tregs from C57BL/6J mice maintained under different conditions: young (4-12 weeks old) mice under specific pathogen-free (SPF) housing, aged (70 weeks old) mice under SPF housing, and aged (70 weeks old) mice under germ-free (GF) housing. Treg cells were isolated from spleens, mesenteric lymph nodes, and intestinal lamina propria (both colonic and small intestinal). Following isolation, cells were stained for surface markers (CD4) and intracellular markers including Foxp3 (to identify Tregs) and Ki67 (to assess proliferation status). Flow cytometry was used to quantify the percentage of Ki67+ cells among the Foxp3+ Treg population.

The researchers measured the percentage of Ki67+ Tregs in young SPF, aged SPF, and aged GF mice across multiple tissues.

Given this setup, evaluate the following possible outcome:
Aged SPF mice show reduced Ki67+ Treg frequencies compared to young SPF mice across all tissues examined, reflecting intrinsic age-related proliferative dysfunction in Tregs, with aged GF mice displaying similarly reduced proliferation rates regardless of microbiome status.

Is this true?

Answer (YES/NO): NO